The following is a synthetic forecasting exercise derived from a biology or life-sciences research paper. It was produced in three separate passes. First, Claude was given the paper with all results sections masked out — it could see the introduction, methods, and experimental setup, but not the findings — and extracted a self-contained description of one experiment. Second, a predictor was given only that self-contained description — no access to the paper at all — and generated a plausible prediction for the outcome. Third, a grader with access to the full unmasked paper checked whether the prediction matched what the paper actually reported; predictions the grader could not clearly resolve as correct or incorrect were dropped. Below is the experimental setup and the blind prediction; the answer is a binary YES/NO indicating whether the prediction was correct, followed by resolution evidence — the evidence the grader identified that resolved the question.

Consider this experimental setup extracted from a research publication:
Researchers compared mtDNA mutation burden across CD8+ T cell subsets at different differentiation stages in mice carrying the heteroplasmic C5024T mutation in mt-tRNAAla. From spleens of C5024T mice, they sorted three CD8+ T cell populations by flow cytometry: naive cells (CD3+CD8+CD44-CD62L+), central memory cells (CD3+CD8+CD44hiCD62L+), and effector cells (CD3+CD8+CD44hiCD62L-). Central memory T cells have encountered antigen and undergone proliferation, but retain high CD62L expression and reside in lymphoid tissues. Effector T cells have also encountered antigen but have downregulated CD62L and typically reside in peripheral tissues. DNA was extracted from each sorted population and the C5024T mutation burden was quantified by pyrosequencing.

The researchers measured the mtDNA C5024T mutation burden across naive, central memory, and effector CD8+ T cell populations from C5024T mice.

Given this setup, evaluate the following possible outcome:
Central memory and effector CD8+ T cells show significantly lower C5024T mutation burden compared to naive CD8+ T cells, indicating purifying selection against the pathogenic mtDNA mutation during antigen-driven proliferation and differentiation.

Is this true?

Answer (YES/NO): YES